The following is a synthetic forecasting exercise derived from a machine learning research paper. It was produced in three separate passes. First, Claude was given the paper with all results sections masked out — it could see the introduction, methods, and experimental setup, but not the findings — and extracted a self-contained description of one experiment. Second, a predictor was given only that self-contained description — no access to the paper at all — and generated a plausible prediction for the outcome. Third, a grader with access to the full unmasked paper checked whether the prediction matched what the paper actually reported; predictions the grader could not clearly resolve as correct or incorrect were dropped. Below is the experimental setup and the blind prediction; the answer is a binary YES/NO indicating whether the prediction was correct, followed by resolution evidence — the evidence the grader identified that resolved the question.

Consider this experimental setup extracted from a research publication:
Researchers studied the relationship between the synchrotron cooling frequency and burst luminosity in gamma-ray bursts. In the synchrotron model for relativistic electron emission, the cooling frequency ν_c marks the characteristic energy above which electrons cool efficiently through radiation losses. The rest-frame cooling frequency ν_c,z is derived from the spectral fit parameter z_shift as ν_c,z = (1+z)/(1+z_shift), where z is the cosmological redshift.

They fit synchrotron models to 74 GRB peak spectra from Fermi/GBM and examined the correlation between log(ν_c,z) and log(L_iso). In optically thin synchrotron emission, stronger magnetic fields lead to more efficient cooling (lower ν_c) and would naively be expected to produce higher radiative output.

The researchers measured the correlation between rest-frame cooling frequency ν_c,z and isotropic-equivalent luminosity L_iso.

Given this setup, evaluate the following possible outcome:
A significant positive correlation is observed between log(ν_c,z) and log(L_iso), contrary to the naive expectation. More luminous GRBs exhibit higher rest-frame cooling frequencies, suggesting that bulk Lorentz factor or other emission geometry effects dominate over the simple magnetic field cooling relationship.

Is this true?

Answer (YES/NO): YES